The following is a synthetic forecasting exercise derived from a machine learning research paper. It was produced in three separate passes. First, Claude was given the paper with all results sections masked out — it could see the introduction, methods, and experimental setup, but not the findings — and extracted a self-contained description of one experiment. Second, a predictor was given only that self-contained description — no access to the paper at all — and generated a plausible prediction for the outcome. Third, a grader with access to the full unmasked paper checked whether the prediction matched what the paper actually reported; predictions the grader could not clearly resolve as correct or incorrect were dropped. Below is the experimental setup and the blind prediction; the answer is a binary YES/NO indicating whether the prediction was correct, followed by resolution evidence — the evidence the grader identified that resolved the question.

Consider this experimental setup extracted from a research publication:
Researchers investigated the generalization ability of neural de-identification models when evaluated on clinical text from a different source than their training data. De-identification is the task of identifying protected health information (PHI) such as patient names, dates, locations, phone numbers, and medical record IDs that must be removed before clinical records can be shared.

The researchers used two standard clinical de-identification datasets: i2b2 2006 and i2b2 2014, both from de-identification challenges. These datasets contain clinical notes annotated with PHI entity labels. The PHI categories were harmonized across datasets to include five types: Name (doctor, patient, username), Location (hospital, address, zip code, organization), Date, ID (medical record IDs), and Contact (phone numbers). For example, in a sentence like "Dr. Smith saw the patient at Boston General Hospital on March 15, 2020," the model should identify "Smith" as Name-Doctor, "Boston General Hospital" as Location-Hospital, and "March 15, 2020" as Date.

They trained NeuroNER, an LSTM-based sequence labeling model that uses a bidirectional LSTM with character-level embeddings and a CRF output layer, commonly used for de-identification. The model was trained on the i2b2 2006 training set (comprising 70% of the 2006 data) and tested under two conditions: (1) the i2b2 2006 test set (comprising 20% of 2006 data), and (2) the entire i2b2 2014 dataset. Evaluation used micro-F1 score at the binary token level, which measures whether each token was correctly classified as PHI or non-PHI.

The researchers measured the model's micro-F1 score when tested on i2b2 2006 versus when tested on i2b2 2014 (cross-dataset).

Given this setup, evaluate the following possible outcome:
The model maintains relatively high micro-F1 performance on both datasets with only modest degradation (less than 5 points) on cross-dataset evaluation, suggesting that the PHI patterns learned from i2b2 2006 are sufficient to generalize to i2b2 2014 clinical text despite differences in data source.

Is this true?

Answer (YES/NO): NO